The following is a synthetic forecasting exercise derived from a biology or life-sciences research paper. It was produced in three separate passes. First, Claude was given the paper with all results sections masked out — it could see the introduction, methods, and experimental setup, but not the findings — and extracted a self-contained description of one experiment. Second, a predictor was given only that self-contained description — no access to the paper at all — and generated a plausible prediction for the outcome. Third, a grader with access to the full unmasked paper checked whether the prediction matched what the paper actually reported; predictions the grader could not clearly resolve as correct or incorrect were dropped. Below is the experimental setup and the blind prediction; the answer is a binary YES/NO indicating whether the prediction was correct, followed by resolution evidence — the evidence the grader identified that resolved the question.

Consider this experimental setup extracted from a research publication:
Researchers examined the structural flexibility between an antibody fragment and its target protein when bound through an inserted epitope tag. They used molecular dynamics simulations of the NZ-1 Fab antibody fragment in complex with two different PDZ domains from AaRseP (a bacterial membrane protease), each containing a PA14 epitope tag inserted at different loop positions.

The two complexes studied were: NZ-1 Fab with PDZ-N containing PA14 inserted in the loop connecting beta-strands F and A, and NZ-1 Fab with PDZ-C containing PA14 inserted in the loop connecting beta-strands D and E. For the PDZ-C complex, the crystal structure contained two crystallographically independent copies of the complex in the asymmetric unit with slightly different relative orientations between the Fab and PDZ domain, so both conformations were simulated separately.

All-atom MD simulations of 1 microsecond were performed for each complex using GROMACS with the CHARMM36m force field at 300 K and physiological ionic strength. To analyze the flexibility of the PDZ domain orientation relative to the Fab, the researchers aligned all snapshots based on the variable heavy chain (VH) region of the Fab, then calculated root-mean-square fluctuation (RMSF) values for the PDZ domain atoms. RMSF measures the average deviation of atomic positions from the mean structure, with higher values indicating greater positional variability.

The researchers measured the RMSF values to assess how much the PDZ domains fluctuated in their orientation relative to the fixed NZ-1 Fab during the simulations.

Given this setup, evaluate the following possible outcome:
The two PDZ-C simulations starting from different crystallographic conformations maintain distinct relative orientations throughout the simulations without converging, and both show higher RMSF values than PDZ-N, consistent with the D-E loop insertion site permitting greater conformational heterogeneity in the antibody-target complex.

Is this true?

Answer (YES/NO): NO